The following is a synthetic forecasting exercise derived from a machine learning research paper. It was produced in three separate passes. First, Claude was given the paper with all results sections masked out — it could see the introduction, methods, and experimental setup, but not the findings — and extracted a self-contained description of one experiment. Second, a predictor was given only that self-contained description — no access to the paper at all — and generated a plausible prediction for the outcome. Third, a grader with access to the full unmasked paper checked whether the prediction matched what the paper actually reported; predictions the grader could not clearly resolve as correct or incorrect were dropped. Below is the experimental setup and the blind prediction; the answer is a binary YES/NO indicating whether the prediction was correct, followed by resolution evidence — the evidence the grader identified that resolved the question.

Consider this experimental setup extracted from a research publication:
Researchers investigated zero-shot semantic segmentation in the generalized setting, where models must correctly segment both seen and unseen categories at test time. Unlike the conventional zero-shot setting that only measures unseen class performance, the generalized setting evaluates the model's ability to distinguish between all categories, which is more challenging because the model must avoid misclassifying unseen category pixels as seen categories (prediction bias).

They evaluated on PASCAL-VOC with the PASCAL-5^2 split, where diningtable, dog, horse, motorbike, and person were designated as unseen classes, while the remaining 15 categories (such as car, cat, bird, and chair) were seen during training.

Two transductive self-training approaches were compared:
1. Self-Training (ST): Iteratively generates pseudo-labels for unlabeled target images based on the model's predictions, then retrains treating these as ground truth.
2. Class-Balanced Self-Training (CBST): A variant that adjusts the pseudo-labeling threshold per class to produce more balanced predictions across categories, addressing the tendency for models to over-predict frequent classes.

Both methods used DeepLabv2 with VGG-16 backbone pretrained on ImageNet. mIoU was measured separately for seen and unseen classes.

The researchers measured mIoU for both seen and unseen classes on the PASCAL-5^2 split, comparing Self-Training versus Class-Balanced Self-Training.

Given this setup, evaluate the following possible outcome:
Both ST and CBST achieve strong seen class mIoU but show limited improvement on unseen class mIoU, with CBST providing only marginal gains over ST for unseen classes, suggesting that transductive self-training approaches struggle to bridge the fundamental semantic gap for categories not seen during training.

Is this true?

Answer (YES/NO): NO